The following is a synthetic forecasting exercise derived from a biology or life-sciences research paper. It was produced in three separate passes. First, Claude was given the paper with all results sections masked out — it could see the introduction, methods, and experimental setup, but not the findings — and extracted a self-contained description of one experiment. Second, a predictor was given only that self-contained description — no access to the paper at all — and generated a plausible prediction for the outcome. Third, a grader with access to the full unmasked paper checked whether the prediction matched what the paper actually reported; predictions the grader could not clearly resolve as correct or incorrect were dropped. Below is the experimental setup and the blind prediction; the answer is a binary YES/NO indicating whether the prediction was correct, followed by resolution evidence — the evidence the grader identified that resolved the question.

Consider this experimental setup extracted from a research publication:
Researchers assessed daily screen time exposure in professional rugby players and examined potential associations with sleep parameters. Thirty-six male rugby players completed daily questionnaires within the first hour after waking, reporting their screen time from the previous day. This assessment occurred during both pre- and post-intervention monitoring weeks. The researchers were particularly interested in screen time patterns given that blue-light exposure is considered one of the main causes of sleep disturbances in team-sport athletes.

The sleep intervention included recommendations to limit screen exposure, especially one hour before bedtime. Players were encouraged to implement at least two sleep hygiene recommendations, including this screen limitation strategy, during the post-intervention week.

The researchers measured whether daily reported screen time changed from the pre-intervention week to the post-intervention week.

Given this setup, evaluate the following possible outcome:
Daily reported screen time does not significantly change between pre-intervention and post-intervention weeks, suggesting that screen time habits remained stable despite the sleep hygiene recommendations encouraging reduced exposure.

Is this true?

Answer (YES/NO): NO